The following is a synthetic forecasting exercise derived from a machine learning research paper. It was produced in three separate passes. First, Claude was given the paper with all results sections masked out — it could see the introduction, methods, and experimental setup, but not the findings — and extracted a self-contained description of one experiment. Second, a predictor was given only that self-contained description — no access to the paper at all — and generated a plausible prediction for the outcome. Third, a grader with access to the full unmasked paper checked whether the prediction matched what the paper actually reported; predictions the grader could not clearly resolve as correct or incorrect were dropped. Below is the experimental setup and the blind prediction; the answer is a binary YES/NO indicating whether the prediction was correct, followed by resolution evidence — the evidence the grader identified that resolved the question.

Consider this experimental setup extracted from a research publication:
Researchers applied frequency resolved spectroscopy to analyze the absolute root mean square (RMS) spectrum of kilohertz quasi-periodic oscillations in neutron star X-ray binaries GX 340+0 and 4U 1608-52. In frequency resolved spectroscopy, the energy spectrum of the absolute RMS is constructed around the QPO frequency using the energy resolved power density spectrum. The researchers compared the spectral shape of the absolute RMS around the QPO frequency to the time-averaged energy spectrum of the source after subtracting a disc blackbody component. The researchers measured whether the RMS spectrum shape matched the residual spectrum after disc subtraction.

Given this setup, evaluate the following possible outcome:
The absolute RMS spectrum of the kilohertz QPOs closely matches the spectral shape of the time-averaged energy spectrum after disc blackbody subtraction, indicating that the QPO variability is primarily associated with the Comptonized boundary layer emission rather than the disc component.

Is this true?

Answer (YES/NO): YES